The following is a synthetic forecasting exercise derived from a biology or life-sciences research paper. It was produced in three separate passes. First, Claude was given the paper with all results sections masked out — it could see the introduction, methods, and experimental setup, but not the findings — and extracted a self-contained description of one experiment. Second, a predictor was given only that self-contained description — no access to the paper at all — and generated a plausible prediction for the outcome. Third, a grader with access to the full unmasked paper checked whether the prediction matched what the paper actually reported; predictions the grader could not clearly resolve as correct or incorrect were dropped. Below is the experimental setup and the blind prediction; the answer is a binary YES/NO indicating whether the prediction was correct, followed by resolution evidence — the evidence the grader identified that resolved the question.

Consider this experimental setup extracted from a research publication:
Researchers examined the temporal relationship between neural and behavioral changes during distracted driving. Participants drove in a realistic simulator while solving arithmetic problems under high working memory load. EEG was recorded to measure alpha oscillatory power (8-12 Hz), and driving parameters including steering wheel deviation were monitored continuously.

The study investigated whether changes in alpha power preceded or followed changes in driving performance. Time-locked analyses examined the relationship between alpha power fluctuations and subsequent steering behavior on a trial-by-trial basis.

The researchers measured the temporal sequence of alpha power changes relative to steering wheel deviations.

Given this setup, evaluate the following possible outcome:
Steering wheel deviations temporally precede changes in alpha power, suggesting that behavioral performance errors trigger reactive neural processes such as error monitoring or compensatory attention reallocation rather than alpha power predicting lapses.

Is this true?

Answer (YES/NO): NO